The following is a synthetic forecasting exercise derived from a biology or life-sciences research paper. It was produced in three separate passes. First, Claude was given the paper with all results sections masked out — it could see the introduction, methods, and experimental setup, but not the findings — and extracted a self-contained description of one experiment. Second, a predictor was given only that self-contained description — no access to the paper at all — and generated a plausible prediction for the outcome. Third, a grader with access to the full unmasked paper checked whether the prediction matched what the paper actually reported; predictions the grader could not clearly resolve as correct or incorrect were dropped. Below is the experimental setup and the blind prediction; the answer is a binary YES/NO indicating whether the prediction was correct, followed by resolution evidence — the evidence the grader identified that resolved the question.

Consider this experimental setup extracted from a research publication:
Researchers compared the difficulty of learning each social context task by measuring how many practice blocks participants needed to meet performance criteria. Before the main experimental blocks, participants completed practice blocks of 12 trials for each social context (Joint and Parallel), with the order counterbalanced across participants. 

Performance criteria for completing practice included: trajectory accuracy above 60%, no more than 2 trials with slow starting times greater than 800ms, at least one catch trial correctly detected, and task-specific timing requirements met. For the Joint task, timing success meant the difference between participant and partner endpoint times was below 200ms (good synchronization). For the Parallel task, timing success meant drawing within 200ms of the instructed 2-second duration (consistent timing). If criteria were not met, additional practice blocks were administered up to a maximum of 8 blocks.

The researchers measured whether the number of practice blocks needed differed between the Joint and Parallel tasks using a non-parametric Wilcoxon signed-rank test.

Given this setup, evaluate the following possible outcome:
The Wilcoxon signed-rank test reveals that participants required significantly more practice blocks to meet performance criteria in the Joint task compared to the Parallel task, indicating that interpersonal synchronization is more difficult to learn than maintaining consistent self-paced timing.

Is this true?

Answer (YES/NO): NO